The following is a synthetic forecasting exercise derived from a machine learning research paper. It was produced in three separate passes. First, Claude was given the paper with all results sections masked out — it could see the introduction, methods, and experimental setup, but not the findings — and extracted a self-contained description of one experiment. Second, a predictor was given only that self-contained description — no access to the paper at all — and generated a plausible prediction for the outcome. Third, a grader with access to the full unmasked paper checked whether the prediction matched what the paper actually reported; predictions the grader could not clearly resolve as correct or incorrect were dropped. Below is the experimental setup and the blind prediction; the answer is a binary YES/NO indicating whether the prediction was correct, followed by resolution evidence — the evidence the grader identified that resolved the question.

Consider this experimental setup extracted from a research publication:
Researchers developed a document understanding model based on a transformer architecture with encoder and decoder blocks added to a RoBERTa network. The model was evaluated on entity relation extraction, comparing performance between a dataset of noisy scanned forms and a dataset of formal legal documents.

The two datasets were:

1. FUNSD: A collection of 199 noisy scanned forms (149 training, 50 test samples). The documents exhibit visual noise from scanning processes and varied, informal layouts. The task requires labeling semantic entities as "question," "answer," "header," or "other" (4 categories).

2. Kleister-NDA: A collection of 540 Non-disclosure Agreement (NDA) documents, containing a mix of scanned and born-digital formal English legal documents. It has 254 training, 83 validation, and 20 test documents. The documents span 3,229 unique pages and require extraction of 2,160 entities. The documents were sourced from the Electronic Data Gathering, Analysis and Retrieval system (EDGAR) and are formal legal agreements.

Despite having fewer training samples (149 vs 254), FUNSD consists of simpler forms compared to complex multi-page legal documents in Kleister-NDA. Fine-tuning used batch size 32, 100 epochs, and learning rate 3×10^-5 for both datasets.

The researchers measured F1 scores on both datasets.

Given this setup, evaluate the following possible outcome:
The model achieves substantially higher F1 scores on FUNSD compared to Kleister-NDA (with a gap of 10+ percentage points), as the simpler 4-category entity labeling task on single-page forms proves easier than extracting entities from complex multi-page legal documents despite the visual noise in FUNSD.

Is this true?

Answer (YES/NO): NO